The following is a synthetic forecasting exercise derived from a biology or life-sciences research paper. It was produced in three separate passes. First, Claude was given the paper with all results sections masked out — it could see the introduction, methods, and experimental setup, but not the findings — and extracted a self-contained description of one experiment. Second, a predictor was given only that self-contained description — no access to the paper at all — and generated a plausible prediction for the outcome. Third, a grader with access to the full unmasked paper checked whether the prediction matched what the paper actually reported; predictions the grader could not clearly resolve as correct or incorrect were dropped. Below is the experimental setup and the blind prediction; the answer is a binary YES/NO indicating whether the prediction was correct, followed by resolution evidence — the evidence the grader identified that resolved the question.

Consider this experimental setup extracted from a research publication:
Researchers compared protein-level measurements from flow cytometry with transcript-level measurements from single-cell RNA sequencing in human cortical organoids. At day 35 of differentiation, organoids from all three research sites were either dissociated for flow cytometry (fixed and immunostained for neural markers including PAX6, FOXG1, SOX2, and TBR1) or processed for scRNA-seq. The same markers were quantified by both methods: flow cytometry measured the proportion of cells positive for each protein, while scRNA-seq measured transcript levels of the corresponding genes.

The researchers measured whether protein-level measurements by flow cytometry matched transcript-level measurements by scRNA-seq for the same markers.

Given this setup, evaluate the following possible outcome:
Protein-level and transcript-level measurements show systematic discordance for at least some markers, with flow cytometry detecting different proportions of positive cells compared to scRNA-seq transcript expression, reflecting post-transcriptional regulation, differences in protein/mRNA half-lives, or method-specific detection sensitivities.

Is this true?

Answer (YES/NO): NO